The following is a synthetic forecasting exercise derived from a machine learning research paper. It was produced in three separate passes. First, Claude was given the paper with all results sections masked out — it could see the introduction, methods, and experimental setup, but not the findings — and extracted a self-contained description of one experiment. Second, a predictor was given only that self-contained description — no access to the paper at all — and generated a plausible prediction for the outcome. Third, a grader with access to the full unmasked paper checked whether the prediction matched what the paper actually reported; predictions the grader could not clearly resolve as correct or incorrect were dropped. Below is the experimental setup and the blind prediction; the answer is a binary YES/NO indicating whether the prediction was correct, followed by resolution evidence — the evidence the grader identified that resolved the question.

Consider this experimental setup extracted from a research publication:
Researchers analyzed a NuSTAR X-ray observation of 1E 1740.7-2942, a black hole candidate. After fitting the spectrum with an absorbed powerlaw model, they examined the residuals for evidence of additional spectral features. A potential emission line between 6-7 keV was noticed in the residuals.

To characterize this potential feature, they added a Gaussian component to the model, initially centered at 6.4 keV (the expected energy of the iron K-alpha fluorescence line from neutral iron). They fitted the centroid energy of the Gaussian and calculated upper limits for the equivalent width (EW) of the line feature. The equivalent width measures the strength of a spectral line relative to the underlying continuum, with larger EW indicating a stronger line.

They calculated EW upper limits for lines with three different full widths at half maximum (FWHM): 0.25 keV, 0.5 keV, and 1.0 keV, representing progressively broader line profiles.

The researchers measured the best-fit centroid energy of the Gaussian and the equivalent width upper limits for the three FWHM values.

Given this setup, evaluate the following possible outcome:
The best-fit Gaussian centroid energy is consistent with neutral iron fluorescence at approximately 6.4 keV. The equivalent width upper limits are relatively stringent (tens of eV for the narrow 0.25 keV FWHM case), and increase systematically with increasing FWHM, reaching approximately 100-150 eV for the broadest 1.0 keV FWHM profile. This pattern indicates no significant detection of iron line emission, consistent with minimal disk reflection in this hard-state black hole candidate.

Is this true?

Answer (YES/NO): NO